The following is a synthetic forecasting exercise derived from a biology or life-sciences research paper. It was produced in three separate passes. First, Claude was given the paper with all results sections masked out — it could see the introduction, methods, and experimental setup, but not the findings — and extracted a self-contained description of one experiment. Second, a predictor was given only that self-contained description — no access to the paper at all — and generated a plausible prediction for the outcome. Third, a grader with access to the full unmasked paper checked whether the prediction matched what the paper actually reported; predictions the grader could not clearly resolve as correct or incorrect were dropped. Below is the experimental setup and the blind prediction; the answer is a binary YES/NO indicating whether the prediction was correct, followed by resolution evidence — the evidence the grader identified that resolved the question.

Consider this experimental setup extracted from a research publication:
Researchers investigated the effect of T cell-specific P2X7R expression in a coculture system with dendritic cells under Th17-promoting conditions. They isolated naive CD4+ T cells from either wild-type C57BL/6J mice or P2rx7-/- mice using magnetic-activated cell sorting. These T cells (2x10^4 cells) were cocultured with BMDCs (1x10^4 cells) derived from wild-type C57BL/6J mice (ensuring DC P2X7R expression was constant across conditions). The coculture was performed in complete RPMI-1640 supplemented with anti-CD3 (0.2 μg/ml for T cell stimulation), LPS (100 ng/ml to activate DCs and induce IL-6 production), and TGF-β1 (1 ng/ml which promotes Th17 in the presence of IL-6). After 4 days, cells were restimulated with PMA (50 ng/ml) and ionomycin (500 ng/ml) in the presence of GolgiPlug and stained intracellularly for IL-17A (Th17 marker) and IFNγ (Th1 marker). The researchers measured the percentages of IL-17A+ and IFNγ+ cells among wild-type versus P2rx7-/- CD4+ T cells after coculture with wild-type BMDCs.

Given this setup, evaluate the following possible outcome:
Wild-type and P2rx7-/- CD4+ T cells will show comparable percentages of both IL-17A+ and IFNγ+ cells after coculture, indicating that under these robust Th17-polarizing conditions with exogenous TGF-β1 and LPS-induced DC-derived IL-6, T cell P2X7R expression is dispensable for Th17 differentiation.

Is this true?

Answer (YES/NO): NO